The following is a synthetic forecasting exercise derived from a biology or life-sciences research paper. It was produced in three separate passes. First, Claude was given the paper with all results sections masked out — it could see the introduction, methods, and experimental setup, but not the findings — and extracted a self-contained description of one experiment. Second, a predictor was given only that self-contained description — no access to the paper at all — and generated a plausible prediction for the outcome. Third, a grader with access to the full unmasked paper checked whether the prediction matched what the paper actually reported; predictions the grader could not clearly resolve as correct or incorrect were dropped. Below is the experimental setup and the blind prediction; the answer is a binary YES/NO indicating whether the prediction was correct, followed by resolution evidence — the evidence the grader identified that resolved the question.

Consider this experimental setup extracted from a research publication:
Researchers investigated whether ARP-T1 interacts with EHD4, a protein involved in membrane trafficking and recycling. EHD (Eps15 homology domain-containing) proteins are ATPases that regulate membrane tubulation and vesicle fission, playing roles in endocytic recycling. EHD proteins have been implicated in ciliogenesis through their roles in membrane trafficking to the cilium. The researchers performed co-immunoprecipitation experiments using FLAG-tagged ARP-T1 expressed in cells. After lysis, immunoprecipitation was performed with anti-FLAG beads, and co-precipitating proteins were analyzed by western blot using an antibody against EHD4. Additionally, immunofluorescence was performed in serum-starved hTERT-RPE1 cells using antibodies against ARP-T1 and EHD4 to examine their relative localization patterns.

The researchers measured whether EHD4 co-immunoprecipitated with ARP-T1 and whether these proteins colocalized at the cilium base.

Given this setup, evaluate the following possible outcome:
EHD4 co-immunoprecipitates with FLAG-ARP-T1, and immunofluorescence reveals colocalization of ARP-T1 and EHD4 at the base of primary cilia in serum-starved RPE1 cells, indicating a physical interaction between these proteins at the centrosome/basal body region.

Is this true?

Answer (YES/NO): YES